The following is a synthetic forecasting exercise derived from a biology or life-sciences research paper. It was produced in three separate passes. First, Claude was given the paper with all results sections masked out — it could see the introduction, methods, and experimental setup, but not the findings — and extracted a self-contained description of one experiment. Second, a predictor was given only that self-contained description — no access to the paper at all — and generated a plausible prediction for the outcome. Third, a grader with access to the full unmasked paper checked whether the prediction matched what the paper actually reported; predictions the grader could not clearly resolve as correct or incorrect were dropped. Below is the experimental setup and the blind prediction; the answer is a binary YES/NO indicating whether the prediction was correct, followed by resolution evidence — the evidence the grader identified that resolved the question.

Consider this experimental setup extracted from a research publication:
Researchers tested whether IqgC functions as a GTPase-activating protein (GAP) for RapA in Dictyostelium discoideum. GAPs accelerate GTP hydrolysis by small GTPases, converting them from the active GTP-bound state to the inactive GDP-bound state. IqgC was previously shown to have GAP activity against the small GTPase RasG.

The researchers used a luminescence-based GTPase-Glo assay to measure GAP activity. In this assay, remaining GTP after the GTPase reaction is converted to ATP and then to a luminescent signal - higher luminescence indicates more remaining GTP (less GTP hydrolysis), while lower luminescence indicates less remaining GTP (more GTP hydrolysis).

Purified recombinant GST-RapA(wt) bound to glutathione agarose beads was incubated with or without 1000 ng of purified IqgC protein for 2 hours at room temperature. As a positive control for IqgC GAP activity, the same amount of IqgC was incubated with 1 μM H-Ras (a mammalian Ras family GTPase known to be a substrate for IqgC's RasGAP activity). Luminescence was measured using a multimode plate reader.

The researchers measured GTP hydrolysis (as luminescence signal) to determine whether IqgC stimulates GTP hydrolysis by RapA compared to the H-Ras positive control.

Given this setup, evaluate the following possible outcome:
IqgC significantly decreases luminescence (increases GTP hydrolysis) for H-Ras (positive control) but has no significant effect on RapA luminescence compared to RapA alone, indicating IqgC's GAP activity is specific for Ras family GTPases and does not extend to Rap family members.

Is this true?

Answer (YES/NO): NO